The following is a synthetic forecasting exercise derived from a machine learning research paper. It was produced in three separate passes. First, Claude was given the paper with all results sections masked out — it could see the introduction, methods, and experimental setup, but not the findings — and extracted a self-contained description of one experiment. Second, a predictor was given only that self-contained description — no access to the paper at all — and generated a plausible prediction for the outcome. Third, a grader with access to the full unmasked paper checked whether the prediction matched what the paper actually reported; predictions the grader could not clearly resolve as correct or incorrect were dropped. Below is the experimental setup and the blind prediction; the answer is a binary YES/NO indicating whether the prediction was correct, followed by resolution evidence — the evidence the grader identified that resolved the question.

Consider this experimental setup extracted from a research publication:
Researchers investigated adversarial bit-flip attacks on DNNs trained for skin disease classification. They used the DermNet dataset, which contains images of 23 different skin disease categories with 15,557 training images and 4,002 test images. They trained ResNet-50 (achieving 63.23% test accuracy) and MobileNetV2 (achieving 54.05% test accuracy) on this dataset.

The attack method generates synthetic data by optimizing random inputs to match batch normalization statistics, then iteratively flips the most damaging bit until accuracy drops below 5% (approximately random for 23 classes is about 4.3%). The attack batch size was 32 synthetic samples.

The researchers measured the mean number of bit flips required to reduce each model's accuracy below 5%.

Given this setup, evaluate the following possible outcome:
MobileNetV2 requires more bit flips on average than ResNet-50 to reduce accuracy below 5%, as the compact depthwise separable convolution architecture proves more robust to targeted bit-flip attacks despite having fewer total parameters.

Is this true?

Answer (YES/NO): NO